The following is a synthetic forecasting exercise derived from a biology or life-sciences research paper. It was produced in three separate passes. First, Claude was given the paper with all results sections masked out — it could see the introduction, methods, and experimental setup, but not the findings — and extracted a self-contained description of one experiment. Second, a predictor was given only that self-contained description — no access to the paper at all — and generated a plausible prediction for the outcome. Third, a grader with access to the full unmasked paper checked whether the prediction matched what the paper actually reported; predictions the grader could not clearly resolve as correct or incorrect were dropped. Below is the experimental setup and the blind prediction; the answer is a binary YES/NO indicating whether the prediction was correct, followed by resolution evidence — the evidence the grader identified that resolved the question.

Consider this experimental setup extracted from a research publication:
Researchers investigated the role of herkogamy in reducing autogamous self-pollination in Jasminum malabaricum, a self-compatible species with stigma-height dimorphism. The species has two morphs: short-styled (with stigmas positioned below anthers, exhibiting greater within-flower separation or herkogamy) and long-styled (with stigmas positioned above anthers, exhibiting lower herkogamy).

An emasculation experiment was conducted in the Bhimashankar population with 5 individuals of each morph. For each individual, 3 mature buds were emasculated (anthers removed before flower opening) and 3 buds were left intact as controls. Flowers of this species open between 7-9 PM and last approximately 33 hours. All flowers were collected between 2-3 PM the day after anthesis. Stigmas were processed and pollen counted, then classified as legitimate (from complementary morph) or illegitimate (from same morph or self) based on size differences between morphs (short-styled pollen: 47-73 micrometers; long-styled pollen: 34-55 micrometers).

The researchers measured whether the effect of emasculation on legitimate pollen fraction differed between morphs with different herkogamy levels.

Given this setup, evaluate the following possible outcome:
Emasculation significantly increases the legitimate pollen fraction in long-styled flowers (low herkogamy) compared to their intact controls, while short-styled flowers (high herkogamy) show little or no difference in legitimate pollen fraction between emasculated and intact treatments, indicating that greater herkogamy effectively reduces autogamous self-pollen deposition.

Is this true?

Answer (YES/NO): YES